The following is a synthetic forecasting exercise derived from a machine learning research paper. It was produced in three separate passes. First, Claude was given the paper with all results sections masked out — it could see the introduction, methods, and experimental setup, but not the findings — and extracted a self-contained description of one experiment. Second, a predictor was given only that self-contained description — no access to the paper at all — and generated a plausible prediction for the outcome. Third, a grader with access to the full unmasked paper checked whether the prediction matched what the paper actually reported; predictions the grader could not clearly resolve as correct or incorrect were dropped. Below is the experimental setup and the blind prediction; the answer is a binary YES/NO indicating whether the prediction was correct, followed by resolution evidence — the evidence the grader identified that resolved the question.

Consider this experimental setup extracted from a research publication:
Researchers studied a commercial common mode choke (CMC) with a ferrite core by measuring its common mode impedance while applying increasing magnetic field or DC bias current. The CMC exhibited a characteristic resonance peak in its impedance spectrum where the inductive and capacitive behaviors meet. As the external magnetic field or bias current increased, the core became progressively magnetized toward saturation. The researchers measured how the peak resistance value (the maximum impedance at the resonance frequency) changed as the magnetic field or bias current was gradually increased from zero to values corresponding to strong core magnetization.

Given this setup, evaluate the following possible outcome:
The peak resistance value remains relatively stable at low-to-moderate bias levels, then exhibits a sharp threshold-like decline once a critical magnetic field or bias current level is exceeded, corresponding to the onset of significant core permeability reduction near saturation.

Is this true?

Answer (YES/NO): NO